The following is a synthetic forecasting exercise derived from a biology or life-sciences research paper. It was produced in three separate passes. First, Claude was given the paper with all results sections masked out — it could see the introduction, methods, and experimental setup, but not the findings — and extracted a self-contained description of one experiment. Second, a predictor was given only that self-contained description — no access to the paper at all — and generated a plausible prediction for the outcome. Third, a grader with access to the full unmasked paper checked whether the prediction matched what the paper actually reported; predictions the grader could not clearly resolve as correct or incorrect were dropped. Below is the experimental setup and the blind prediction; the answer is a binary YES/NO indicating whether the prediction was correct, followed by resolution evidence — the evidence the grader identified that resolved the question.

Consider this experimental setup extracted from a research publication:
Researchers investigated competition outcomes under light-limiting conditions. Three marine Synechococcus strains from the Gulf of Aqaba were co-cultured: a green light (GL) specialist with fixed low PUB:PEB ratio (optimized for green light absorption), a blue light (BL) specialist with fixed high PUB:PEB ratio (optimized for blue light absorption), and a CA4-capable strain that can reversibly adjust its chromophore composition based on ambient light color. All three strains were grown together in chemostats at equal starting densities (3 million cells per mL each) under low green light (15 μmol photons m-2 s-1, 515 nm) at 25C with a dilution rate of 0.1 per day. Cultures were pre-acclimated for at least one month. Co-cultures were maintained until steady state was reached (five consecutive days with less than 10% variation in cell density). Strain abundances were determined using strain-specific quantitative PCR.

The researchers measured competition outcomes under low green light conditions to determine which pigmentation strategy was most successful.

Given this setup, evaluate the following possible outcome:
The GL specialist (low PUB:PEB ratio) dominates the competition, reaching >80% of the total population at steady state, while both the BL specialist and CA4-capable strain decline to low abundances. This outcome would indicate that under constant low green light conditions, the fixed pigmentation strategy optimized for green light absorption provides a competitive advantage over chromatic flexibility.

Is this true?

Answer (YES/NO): YES